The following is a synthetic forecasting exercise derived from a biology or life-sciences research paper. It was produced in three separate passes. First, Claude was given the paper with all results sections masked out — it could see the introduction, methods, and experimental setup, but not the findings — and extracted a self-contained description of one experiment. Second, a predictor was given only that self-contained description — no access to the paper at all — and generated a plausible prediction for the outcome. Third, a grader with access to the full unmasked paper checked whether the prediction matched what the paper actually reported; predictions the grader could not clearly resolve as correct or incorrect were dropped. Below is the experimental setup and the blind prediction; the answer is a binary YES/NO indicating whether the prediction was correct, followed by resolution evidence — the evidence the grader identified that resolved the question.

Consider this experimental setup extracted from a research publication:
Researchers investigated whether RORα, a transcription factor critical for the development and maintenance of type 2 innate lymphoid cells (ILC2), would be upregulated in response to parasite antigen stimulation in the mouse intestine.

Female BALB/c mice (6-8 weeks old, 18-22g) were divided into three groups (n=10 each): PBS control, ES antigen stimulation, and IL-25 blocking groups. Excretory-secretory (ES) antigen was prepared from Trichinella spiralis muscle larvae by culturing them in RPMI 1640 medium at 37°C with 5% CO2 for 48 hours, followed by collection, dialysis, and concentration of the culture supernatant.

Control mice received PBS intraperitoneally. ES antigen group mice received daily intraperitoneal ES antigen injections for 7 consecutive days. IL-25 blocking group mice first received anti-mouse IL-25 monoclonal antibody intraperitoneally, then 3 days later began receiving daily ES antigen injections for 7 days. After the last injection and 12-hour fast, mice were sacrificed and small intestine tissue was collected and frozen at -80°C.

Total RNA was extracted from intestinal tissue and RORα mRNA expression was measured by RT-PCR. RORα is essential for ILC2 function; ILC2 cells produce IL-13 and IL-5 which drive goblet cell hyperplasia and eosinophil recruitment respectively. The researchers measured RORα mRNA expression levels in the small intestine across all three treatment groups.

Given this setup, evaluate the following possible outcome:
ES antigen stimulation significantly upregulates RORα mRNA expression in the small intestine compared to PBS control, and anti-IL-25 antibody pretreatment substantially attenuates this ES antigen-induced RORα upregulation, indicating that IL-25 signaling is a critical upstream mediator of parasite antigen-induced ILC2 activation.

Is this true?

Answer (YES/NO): YES